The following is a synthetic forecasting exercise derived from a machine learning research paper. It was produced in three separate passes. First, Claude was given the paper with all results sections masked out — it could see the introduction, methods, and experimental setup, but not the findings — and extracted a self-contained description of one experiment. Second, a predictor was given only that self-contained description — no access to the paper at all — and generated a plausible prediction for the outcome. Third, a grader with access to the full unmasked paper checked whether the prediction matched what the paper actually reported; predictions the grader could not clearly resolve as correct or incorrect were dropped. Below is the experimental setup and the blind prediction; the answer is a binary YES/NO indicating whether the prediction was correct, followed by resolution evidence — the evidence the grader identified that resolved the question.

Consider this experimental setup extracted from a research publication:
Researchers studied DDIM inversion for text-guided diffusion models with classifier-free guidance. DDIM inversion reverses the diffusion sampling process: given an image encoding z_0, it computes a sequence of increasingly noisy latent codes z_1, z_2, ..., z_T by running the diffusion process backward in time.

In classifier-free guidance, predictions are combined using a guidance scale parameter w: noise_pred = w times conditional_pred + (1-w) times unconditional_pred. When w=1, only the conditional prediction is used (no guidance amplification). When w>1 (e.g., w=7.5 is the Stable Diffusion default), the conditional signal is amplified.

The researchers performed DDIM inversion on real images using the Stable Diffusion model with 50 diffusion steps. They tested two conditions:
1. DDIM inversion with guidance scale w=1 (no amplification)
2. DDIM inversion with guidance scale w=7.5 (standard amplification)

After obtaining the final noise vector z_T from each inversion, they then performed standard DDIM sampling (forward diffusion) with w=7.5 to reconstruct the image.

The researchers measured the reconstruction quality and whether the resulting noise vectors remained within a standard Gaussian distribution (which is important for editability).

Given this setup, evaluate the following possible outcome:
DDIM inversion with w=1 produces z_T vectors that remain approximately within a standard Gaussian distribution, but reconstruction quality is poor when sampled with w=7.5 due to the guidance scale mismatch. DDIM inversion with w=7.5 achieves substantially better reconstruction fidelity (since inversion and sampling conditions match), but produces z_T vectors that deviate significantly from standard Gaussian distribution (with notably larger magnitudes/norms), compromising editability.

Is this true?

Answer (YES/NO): NO